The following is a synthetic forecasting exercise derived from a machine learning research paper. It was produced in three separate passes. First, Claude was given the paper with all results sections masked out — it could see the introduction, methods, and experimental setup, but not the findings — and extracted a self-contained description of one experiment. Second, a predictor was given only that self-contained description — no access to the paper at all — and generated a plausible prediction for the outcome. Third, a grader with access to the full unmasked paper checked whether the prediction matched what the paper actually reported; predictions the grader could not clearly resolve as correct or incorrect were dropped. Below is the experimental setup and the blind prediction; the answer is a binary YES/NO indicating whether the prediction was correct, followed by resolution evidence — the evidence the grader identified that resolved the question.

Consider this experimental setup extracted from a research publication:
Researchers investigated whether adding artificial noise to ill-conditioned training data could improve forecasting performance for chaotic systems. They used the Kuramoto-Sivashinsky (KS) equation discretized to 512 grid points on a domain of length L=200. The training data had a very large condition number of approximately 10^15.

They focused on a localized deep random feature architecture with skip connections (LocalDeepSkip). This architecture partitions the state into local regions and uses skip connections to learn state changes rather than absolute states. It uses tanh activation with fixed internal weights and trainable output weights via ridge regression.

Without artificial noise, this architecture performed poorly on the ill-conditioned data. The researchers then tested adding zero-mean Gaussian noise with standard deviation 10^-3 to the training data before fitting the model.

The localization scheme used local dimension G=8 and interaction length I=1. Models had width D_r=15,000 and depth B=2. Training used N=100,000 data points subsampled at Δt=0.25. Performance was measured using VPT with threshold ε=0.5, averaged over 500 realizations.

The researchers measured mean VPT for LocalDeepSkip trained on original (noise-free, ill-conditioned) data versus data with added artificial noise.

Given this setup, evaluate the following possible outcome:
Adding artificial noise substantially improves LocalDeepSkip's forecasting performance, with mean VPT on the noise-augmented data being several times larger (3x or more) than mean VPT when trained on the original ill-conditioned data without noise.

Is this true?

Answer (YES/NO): YES